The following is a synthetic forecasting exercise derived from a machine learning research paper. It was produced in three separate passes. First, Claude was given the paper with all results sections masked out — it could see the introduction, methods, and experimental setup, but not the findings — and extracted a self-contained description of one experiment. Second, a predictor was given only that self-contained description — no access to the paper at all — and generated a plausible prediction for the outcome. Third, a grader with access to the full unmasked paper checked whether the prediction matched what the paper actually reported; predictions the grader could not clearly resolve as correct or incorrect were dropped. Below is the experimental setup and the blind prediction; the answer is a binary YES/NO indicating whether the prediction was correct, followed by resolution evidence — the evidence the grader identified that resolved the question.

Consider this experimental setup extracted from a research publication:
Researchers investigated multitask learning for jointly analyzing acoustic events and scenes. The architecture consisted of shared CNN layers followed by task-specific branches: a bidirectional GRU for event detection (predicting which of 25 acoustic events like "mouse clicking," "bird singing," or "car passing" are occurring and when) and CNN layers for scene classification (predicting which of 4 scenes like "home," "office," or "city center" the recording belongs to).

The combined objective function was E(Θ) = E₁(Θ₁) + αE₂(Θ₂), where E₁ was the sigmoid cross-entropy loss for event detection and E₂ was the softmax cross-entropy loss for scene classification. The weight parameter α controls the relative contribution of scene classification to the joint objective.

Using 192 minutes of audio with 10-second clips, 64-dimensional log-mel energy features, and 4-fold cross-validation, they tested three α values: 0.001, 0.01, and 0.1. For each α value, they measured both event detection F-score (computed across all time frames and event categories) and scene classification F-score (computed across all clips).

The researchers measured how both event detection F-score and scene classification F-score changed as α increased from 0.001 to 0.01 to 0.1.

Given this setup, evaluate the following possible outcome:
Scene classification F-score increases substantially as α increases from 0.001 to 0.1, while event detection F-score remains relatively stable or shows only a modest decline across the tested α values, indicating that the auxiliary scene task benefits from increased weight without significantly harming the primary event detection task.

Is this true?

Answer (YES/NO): NO